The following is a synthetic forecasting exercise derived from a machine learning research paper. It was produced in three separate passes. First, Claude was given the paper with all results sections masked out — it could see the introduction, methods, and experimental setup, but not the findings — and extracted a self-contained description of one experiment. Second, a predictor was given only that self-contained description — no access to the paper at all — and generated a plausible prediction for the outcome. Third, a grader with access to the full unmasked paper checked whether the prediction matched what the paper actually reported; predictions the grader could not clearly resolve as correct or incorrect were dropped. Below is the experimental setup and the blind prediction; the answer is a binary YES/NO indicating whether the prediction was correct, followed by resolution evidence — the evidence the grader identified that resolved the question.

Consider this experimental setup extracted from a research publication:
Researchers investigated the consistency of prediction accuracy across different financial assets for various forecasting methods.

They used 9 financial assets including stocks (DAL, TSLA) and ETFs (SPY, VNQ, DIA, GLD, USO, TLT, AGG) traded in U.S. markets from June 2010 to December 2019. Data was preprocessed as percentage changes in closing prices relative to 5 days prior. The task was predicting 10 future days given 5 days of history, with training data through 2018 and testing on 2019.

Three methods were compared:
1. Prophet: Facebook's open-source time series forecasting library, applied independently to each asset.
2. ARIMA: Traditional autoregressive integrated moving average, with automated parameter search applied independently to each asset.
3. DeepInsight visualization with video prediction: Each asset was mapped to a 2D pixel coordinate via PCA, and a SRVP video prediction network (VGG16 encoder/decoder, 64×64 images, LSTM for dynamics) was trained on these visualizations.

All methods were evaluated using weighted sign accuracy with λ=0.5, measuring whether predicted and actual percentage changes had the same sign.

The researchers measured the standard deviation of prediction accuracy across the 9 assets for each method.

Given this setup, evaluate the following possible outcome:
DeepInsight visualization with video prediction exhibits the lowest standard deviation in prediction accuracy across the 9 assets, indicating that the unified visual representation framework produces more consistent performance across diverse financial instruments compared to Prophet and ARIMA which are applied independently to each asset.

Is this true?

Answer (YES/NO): NO